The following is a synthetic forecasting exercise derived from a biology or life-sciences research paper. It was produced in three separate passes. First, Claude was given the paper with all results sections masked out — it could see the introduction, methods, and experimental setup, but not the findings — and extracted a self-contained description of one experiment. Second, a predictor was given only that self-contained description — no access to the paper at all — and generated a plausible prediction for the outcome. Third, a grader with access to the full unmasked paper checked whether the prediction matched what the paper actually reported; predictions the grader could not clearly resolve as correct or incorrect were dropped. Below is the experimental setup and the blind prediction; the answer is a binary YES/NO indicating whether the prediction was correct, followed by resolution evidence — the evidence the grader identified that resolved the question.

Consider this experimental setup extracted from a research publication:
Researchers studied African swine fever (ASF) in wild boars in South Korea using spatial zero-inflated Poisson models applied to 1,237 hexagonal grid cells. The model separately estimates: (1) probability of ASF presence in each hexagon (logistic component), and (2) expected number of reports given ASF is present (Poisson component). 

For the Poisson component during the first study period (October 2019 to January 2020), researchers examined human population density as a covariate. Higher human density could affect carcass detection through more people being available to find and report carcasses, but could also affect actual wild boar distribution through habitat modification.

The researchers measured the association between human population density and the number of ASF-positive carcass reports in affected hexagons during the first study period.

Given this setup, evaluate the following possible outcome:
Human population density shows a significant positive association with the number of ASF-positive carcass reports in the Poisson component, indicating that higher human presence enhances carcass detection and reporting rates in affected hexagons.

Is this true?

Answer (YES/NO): YES